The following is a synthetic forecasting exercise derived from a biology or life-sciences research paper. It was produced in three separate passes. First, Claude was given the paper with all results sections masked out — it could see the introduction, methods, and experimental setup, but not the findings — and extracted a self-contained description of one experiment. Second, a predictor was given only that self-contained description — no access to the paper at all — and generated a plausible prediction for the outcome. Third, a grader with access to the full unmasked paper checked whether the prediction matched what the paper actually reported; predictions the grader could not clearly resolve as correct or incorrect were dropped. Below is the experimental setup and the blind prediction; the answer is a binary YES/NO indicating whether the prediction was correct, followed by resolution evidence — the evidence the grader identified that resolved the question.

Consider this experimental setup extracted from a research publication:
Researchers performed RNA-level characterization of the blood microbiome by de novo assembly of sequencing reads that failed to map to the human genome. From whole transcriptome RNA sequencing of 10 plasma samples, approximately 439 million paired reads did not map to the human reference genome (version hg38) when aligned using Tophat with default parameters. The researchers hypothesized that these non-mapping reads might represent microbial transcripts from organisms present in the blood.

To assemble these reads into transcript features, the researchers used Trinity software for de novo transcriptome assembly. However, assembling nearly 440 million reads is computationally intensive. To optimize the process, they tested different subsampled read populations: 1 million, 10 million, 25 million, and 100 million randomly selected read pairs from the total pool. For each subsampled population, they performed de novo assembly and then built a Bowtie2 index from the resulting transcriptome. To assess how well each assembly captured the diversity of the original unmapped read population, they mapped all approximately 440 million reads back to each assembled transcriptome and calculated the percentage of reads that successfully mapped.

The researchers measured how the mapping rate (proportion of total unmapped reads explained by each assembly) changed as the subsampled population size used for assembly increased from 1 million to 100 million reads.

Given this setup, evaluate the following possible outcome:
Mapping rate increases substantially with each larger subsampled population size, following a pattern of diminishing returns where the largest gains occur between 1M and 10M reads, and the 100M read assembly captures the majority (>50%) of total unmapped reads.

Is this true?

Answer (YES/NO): NO